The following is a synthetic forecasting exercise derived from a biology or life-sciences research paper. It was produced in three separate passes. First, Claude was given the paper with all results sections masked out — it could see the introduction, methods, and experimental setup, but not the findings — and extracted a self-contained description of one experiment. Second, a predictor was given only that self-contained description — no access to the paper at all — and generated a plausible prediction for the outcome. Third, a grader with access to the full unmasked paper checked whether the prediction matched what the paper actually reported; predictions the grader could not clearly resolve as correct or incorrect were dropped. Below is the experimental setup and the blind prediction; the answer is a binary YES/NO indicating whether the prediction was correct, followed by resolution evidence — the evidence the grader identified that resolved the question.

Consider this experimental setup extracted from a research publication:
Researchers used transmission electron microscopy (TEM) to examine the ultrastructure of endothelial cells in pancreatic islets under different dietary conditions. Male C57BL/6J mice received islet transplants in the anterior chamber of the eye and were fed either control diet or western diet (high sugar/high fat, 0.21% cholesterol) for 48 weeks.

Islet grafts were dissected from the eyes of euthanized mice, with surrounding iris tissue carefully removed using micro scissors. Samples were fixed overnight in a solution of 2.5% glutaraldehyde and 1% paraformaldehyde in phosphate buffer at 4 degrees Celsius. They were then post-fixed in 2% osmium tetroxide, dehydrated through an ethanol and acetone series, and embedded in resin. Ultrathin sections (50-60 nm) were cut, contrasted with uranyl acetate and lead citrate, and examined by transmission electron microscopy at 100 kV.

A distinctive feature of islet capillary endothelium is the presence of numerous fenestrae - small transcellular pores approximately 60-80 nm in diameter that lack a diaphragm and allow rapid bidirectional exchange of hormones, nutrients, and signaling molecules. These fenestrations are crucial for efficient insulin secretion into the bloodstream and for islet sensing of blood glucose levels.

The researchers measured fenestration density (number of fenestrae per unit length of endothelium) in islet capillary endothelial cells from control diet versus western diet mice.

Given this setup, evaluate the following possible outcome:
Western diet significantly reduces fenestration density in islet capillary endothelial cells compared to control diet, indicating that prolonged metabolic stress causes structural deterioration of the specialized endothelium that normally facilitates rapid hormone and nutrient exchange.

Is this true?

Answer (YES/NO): YES